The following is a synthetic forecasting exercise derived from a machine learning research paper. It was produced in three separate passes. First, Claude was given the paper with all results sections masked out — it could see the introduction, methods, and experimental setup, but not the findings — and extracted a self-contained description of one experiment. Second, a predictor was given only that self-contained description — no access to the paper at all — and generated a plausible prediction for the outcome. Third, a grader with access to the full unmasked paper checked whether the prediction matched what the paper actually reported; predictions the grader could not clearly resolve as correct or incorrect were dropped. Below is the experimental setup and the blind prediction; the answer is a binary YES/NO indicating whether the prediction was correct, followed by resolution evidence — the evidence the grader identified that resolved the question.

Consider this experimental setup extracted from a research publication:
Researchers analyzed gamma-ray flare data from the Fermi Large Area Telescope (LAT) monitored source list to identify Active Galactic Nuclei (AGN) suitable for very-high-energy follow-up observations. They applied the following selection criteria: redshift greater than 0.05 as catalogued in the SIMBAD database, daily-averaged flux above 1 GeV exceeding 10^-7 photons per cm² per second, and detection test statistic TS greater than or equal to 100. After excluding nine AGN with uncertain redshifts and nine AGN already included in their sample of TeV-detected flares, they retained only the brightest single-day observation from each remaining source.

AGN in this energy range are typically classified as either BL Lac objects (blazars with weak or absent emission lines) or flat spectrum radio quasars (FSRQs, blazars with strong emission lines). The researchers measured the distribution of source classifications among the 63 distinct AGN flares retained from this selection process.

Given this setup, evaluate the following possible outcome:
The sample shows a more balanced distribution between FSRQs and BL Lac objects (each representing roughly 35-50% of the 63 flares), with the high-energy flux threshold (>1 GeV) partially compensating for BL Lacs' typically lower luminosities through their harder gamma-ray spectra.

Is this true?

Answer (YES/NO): NO